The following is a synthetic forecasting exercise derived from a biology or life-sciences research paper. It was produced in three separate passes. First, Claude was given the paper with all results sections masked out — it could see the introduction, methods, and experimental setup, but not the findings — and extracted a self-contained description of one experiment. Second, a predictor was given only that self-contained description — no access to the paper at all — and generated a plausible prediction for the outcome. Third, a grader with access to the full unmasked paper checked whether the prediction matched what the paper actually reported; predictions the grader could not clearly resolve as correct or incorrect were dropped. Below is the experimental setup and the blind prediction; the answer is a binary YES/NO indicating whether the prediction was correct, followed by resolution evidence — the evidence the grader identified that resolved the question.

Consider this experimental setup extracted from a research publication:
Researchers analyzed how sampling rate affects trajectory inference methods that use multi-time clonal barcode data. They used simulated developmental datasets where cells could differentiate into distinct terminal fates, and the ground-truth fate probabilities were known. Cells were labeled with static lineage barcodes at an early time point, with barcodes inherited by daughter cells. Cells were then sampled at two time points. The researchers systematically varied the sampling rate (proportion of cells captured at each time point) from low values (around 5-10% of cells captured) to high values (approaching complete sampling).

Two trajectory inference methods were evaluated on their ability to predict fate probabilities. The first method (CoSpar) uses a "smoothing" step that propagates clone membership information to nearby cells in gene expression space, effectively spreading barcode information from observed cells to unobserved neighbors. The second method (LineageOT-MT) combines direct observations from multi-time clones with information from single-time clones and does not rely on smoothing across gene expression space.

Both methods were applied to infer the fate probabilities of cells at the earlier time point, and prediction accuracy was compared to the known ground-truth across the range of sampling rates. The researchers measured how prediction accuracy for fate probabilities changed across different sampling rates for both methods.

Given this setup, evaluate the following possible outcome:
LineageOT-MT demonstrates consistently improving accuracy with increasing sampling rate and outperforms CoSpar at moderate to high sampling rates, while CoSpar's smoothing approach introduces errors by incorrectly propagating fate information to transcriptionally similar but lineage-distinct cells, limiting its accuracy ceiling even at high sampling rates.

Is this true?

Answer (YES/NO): NO